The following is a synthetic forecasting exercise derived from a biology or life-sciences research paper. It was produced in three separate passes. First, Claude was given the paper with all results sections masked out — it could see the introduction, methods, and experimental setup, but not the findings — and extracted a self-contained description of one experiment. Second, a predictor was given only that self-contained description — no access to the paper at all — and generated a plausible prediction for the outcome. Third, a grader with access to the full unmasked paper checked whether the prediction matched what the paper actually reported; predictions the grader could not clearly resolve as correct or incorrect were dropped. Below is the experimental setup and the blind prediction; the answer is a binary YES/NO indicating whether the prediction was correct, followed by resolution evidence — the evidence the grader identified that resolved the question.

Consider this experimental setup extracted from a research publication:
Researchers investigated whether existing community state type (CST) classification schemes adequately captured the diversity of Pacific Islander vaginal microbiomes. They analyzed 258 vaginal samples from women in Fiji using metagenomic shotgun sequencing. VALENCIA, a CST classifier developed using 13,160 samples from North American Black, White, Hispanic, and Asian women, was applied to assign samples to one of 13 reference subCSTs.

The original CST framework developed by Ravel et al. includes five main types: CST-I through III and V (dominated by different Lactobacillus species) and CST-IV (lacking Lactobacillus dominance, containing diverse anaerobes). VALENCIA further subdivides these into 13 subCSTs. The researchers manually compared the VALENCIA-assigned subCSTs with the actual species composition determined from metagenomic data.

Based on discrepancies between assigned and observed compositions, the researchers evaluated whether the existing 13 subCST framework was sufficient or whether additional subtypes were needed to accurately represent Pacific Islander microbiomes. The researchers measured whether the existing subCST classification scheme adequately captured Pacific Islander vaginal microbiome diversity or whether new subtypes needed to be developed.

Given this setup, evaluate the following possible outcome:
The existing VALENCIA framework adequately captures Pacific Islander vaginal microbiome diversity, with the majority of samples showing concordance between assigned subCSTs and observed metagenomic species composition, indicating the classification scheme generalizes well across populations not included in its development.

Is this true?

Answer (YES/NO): NO